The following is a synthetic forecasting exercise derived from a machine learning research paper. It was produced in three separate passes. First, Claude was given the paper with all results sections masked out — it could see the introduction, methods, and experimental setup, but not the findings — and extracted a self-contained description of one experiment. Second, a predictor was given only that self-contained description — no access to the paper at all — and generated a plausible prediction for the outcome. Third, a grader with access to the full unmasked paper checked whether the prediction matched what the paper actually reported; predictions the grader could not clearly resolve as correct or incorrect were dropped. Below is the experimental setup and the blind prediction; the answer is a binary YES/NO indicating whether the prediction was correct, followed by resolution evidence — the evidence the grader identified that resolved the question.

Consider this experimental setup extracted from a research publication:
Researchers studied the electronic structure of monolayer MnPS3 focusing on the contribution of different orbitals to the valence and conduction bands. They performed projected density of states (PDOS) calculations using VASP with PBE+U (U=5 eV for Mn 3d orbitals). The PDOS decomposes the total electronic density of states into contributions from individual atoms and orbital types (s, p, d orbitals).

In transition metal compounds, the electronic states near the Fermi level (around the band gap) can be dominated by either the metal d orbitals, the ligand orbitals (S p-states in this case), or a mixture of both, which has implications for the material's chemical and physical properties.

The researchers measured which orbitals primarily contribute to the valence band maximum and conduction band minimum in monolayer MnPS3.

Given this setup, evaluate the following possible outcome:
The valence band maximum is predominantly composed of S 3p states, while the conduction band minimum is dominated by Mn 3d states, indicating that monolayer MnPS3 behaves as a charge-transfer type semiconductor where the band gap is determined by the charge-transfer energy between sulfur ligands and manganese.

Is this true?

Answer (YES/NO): NO